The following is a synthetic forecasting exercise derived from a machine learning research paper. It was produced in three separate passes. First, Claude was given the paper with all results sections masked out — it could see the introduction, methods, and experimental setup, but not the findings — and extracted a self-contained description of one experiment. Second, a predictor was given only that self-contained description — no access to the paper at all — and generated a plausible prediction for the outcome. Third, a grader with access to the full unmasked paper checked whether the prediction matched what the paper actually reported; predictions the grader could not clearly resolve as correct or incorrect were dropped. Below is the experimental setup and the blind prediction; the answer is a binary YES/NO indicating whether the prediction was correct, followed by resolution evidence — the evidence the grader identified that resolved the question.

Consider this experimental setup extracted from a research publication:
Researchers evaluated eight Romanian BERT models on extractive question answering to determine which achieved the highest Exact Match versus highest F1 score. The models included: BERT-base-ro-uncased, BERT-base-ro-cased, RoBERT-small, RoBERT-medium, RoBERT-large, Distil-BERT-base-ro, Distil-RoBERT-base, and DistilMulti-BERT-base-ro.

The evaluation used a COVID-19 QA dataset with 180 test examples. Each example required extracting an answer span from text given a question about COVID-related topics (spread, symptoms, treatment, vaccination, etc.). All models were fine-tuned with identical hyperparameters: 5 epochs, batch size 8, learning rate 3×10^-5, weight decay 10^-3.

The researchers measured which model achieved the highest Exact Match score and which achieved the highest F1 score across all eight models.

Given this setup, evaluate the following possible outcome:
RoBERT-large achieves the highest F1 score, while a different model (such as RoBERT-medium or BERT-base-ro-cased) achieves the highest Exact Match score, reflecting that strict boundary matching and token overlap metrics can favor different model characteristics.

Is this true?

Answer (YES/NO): NO